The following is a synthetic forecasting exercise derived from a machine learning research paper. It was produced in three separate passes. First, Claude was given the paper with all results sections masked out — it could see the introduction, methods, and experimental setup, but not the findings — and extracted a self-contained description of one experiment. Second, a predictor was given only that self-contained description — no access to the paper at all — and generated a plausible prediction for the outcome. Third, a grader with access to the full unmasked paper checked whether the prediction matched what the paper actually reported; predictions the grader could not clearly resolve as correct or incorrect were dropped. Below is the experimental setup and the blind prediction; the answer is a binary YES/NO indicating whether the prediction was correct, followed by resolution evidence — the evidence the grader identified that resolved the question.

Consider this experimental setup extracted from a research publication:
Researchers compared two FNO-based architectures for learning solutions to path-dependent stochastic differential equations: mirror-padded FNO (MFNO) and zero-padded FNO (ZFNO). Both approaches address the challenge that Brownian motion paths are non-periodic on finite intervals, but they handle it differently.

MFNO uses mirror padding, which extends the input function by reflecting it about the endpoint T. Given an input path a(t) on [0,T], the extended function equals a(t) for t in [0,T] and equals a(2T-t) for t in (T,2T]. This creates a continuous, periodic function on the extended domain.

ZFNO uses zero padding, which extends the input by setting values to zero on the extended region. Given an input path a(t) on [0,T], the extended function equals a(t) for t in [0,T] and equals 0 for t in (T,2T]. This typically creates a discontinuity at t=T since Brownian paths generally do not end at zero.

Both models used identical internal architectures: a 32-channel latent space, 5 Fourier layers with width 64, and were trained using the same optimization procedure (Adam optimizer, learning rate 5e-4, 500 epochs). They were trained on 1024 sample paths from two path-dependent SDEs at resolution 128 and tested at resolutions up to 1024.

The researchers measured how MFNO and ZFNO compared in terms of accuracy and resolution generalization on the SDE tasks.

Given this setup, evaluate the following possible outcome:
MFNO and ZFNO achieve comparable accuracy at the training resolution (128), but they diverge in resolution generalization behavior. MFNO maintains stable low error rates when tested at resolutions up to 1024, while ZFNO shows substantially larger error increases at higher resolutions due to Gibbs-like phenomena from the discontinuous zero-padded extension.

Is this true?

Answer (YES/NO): NO